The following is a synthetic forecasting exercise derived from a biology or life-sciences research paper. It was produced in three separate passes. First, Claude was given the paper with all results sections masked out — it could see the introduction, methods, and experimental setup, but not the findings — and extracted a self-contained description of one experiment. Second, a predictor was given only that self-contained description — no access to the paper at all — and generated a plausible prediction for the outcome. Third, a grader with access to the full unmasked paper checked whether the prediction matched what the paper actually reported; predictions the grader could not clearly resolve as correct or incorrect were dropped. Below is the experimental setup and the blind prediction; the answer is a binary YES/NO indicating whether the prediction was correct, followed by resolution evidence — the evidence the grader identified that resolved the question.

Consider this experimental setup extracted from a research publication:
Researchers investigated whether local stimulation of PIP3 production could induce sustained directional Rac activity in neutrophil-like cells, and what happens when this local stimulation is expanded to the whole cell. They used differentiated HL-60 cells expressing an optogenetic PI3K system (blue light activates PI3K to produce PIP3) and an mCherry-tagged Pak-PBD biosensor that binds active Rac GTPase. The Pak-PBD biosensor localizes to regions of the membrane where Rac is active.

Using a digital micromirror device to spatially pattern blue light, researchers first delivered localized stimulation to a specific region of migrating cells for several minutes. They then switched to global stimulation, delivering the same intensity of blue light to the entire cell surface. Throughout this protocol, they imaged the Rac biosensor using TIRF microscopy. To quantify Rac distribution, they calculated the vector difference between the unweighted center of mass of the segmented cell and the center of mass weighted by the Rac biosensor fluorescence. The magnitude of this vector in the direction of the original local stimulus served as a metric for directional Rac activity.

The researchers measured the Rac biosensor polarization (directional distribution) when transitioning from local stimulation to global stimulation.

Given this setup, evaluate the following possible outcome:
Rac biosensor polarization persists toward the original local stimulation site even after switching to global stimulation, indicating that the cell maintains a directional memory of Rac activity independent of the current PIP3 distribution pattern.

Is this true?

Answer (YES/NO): NO